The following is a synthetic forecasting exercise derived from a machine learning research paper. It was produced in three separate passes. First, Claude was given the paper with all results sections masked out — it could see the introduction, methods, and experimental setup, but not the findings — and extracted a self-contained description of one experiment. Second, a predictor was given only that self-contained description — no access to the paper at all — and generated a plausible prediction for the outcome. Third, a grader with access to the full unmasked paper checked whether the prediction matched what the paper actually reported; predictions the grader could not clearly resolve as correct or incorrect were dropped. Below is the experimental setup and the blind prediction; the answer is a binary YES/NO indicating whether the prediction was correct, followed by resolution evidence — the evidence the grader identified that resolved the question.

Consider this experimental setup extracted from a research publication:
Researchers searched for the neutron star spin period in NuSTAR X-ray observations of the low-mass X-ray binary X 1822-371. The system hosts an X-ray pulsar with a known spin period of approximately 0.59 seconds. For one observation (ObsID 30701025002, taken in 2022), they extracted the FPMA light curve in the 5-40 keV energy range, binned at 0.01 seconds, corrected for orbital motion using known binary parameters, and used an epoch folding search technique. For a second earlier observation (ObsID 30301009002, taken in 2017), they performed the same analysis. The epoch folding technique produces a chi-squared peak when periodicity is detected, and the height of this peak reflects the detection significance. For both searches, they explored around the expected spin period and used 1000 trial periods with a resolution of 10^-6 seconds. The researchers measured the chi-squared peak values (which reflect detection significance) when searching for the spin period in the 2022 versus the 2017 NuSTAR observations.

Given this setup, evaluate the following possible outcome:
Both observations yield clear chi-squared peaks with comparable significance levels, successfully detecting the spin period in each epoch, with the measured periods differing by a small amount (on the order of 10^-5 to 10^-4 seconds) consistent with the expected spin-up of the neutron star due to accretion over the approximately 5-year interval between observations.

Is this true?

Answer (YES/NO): NO